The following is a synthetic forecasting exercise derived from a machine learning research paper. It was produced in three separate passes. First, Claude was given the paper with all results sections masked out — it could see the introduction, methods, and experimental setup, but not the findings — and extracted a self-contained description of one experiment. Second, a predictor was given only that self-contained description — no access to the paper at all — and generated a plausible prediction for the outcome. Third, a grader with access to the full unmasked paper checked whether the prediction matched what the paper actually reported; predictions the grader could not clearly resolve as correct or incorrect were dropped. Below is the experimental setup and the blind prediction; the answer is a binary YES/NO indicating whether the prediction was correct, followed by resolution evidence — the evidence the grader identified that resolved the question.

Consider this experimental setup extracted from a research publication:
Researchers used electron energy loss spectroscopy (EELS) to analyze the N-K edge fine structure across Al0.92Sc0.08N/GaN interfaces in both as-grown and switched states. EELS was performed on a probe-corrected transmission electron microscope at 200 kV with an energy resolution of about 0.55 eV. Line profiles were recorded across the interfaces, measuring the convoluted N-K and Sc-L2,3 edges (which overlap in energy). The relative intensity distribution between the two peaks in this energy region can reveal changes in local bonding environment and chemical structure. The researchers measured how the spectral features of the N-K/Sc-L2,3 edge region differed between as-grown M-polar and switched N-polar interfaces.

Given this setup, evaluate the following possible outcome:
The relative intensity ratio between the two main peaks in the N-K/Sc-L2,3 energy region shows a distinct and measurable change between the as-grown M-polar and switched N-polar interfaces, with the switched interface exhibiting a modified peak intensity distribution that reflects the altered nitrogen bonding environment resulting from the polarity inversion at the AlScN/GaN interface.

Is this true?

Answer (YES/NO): NO